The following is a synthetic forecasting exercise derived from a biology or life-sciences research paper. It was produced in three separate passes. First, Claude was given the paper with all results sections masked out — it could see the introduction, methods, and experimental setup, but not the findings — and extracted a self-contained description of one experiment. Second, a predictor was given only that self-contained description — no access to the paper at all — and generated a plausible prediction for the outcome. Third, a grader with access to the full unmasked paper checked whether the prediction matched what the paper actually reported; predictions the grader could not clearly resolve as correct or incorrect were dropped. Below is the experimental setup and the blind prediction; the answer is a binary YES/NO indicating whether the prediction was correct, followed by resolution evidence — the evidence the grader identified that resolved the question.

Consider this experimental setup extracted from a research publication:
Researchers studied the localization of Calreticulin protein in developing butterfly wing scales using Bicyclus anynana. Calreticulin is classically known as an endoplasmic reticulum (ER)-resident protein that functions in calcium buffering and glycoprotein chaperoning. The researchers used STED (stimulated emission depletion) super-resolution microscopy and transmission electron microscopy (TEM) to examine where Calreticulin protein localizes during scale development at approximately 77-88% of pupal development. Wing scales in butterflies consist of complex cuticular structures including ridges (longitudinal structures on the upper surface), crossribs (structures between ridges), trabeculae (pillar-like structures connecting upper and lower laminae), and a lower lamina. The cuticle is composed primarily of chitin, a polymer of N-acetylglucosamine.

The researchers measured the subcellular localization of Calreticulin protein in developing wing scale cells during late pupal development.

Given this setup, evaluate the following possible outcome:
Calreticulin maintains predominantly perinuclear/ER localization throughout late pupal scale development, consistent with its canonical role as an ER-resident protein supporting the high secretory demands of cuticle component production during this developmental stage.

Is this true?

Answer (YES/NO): NO